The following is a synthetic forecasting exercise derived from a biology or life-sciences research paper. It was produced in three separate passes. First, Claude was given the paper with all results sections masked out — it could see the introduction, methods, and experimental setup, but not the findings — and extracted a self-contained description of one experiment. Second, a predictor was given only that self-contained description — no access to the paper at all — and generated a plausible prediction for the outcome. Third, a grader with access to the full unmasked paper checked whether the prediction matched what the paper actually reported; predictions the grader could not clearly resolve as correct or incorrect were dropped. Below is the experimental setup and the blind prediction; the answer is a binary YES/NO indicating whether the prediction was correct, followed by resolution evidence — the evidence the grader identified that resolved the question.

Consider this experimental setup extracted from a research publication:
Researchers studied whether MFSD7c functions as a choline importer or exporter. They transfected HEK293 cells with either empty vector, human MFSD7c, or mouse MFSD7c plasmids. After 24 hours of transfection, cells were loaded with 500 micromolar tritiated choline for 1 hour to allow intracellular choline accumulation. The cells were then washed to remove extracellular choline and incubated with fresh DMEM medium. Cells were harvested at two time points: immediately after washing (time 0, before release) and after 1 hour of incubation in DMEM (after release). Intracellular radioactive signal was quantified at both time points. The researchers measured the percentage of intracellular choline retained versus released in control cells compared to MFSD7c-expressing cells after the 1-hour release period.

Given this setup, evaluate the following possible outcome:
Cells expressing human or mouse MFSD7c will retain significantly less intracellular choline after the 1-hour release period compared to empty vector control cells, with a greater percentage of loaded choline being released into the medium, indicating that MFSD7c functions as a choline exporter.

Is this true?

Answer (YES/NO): YES